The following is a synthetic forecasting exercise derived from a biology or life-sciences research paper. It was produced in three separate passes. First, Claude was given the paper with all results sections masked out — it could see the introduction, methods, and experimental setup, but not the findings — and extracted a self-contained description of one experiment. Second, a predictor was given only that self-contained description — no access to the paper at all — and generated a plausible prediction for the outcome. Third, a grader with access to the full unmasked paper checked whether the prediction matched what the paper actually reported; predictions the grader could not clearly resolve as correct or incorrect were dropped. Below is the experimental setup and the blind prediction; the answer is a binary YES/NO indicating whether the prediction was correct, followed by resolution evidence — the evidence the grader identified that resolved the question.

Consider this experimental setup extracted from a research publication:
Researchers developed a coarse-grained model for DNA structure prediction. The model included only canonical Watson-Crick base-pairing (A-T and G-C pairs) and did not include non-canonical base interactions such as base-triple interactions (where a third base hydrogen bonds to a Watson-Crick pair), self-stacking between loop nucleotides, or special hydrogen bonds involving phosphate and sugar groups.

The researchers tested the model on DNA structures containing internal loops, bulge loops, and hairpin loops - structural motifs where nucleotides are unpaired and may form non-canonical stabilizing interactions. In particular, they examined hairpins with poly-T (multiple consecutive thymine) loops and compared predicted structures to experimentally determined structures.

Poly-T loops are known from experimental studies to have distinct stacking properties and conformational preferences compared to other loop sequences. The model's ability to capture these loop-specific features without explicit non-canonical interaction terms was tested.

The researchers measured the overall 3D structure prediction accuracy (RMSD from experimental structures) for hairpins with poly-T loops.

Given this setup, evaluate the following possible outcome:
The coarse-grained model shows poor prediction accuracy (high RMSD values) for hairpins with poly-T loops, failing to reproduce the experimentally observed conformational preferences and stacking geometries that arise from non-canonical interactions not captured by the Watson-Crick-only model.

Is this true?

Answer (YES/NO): NO